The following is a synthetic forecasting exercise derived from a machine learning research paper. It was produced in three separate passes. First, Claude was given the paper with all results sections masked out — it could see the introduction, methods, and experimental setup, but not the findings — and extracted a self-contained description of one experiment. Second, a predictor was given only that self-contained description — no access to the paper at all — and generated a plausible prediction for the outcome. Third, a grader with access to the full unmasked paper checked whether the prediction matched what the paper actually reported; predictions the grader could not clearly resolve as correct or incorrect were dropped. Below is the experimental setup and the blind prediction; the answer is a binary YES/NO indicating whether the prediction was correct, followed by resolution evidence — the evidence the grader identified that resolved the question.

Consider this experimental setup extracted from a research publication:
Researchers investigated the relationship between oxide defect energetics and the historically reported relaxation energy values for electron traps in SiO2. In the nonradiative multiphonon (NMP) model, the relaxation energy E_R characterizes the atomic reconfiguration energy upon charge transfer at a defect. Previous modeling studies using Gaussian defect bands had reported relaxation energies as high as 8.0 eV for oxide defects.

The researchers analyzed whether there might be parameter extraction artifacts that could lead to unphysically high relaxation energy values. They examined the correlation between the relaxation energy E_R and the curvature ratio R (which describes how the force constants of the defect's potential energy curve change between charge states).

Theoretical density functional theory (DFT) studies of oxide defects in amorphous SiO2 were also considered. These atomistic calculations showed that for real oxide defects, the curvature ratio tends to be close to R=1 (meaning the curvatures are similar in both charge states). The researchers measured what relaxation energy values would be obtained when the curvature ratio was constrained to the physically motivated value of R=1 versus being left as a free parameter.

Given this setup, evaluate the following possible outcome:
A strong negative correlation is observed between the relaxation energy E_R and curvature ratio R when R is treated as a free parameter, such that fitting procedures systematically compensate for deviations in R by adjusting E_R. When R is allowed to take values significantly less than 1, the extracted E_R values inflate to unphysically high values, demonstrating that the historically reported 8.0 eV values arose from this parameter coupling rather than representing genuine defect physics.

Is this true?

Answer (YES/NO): NO